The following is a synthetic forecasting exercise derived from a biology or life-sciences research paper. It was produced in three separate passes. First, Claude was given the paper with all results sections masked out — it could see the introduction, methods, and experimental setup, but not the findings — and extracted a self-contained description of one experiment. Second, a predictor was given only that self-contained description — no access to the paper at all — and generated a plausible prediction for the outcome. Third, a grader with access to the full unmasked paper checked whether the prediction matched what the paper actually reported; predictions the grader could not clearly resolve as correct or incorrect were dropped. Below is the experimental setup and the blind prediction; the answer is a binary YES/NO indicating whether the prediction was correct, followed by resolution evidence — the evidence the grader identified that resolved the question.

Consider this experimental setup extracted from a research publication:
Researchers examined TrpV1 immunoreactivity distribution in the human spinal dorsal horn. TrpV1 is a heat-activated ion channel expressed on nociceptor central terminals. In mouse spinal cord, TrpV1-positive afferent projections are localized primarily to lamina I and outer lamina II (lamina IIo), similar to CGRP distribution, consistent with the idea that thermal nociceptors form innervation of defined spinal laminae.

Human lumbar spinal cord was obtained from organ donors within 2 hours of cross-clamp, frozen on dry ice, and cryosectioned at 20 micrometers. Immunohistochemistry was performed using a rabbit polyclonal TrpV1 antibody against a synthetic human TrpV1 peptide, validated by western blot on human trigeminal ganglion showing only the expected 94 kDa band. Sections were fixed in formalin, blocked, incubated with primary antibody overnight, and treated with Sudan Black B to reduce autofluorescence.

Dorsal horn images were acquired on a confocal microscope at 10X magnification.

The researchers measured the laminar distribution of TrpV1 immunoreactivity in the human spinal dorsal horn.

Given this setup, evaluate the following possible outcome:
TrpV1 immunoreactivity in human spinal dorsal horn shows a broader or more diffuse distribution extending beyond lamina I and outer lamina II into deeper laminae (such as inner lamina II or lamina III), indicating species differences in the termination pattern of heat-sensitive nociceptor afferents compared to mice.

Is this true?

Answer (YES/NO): YES